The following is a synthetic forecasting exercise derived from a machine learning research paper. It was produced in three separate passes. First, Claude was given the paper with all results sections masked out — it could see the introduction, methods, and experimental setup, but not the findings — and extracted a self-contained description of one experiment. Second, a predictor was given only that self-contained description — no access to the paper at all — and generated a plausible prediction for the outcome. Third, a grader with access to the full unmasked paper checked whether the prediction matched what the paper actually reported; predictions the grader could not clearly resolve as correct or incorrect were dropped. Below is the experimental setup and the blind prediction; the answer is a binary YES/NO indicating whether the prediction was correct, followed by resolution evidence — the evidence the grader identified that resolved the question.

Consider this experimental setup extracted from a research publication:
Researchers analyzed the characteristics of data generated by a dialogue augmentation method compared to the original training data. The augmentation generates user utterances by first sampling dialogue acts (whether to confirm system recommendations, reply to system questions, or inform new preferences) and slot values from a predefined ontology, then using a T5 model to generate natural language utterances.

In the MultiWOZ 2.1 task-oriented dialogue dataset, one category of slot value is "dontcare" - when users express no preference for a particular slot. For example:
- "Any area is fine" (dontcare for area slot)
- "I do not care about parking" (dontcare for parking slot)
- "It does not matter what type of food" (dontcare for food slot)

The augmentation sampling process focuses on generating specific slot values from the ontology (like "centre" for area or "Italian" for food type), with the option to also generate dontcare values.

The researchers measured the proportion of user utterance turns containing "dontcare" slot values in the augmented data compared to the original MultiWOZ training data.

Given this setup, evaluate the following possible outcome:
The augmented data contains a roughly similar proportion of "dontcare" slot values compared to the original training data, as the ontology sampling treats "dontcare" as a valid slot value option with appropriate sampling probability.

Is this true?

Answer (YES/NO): NO